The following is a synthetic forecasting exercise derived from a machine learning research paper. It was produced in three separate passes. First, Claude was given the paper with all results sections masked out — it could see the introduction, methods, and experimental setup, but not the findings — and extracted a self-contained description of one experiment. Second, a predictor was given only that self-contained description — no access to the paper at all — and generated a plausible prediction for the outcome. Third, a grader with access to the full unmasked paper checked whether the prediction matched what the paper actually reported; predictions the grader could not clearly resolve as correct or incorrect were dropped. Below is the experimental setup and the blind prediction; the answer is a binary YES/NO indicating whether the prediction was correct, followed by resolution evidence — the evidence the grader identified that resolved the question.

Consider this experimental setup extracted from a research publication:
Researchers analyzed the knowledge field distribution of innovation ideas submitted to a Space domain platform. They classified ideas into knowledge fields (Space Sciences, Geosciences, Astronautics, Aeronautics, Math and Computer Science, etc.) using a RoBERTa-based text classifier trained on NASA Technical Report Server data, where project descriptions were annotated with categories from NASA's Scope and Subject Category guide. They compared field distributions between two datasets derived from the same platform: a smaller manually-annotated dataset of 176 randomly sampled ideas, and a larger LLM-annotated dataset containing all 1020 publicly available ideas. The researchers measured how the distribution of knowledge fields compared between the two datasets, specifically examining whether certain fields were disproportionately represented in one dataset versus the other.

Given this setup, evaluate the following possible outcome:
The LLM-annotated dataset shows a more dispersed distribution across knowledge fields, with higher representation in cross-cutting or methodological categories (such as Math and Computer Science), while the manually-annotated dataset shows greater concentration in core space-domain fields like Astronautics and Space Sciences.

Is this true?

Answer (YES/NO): NO